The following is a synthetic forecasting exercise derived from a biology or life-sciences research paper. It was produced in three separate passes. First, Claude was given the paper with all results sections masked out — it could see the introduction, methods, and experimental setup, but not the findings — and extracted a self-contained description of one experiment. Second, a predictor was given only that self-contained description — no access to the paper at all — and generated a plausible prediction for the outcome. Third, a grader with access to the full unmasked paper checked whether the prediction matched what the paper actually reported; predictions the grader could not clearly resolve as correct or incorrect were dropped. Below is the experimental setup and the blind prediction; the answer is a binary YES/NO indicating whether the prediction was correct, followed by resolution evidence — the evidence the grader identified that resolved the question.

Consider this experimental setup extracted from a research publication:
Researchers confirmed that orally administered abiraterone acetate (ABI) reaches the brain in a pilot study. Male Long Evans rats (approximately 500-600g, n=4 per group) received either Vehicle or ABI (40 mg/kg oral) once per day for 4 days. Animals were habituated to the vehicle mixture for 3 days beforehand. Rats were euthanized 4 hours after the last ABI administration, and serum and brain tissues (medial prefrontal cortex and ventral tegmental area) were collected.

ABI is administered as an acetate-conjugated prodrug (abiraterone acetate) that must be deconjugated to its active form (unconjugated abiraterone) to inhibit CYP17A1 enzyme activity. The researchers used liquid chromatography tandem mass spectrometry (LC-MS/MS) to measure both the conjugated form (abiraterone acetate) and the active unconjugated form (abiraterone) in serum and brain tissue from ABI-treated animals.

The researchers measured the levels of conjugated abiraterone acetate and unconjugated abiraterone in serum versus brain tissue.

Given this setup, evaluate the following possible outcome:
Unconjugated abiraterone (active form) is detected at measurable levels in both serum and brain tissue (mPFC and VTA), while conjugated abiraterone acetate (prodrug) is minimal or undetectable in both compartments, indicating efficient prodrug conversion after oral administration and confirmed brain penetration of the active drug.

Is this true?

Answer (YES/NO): YES